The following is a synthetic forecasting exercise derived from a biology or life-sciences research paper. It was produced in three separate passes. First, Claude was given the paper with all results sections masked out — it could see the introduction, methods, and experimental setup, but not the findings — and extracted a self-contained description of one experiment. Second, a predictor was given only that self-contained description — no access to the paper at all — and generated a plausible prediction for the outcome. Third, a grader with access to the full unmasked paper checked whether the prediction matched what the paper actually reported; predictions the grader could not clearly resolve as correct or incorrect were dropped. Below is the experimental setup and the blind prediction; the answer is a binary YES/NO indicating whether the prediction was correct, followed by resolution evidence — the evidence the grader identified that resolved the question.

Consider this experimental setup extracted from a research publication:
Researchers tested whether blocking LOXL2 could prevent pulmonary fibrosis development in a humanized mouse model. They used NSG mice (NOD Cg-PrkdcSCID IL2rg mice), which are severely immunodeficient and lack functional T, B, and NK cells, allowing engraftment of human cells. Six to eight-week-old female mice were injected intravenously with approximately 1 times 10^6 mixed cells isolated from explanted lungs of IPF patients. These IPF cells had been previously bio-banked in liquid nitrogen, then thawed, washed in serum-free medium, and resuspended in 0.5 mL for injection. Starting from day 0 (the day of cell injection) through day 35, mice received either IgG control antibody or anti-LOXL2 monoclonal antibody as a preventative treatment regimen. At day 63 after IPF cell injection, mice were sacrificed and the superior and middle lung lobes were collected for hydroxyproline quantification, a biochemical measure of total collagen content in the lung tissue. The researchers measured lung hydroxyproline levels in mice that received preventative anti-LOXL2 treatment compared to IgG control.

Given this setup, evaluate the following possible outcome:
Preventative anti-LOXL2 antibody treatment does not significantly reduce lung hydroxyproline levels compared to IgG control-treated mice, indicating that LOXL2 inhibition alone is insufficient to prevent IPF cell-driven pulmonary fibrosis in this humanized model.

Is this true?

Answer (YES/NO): YES